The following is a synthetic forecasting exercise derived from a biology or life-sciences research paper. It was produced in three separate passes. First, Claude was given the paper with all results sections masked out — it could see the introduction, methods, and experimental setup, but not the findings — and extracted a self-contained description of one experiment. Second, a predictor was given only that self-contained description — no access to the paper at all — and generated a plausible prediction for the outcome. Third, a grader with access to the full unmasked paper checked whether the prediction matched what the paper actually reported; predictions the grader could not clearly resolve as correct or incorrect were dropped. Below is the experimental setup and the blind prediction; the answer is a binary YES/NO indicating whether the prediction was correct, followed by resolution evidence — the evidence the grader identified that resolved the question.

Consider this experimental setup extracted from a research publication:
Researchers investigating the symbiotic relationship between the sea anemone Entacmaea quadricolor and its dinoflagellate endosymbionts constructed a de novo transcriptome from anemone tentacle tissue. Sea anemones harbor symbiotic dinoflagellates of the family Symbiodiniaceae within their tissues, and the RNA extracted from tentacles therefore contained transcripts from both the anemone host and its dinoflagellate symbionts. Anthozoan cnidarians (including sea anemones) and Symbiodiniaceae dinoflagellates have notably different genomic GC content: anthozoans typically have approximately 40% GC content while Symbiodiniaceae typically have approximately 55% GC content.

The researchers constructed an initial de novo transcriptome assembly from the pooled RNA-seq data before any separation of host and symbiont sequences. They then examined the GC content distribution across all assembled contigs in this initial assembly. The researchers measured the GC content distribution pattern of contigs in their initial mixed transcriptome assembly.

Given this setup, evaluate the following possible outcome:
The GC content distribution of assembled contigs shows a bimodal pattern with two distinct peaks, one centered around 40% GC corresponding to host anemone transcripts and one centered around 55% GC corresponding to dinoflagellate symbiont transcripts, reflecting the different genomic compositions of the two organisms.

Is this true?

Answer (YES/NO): YES